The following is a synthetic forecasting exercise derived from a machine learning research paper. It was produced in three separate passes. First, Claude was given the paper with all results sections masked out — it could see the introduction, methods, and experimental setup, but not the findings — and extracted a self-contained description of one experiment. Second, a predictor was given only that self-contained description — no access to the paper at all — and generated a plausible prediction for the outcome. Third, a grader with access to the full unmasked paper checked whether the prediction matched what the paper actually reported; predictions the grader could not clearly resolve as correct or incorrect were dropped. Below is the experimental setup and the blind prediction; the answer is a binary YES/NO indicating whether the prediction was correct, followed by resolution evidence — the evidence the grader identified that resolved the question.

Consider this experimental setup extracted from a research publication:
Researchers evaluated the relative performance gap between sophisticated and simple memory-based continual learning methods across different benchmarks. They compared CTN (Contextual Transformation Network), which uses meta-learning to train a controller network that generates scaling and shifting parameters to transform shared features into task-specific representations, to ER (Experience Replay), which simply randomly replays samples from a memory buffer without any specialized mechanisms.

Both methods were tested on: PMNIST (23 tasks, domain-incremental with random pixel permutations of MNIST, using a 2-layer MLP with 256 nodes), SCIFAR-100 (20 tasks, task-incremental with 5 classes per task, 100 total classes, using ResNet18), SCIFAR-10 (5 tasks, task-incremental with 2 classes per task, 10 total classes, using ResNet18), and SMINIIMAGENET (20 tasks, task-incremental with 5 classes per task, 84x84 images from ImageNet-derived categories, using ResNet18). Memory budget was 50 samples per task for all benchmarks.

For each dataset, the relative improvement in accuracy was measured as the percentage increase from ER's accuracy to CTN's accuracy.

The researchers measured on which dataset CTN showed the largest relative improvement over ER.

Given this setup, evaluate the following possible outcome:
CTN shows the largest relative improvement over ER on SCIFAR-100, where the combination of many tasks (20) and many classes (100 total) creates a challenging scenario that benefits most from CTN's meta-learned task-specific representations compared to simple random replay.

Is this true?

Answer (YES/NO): NO